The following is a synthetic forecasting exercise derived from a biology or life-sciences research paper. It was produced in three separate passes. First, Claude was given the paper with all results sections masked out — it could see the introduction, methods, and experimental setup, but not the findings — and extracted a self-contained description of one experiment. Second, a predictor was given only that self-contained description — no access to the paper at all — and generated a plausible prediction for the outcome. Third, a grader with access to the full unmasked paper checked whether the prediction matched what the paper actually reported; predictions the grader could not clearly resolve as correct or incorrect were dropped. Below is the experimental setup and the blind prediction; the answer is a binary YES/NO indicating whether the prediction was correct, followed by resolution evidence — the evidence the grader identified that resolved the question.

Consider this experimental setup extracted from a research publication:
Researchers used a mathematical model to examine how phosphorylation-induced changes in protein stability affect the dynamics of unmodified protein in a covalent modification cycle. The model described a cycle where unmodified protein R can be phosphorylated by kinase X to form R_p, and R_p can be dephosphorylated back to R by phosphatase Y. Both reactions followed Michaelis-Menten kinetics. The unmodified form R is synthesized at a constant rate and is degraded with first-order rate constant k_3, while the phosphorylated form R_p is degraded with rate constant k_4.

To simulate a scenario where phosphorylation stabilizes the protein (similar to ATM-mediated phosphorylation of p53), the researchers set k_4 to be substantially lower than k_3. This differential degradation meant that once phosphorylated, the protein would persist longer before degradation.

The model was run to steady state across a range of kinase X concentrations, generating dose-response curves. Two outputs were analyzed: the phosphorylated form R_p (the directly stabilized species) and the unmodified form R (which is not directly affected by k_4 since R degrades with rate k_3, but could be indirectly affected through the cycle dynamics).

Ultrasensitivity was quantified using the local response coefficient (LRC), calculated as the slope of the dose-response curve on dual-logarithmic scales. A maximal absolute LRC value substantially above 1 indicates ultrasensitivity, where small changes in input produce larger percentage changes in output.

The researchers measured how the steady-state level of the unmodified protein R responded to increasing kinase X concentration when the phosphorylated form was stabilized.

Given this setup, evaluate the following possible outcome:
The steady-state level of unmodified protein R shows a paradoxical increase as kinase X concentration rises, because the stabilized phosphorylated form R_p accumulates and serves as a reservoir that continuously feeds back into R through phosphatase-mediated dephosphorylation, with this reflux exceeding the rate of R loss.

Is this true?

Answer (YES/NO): NO